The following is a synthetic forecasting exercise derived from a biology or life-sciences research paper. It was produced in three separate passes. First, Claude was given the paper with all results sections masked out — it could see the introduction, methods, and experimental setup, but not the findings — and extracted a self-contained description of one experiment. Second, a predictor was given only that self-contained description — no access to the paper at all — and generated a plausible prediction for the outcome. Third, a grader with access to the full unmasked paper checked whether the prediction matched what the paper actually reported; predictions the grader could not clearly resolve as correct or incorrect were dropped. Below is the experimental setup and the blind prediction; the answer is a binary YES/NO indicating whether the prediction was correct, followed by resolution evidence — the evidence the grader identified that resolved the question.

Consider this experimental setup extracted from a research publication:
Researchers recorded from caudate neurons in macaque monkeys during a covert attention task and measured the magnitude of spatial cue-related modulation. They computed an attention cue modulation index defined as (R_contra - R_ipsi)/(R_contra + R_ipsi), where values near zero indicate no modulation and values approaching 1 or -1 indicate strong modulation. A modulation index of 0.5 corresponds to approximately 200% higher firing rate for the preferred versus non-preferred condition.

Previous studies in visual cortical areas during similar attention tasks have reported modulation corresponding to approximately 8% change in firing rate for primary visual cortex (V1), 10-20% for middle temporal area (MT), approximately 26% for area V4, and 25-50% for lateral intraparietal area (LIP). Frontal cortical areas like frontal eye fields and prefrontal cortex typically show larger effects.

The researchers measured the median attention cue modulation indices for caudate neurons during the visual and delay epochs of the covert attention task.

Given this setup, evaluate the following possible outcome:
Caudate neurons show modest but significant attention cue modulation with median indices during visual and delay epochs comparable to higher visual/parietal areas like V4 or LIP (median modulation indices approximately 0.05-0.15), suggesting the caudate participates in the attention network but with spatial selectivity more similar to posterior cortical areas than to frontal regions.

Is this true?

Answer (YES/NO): NO